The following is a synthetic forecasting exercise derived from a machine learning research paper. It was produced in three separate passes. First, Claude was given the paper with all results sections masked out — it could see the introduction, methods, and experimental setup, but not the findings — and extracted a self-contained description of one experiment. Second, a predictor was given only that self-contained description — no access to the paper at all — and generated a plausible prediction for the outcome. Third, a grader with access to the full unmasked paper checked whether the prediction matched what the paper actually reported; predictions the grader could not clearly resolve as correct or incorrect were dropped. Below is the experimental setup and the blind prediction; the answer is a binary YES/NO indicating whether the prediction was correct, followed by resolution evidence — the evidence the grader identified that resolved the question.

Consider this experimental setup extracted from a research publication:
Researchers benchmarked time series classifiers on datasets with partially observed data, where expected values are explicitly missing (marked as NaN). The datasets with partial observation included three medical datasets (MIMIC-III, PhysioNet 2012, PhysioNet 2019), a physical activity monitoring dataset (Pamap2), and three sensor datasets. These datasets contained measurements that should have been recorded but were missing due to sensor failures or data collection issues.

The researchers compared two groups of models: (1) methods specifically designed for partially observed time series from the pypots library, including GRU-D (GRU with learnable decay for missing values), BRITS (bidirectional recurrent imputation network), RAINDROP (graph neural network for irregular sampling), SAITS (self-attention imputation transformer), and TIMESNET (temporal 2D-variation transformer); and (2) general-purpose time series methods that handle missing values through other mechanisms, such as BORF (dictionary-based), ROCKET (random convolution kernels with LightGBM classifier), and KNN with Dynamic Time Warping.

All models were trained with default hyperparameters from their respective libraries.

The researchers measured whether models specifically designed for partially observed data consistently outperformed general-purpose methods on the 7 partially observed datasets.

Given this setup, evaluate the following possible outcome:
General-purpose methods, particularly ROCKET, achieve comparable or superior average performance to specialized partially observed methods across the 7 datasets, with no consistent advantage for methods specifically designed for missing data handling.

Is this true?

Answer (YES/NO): NO